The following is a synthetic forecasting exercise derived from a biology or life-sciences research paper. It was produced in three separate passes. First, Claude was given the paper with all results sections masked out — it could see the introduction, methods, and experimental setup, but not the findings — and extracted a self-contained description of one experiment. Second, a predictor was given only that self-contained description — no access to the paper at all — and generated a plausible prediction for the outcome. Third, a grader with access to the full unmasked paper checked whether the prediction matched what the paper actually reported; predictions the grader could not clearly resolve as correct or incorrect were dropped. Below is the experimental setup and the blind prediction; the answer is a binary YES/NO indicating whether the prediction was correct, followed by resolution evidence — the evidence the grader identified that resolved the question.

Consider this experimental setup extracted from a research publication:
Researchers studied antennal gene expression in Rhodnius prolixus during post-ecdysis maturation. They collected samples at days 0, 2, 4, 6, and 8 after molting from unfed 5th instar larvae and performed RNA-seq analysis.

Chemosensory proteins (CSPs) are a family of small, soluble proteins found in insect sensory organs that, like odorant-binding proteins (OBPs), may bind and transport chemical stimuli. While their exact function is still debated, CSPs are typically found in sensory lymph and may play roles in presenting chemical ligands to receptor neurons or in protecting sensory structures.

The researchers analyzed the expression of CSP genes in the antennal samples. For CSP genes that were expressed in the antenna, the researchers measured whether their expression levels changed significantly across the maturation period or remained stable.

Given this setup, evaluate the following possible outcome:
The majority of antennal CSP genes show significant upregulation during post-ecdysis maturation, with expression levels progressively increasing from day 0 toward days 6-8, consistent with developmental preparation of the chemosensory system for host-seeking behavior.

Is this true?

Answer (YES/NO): NO